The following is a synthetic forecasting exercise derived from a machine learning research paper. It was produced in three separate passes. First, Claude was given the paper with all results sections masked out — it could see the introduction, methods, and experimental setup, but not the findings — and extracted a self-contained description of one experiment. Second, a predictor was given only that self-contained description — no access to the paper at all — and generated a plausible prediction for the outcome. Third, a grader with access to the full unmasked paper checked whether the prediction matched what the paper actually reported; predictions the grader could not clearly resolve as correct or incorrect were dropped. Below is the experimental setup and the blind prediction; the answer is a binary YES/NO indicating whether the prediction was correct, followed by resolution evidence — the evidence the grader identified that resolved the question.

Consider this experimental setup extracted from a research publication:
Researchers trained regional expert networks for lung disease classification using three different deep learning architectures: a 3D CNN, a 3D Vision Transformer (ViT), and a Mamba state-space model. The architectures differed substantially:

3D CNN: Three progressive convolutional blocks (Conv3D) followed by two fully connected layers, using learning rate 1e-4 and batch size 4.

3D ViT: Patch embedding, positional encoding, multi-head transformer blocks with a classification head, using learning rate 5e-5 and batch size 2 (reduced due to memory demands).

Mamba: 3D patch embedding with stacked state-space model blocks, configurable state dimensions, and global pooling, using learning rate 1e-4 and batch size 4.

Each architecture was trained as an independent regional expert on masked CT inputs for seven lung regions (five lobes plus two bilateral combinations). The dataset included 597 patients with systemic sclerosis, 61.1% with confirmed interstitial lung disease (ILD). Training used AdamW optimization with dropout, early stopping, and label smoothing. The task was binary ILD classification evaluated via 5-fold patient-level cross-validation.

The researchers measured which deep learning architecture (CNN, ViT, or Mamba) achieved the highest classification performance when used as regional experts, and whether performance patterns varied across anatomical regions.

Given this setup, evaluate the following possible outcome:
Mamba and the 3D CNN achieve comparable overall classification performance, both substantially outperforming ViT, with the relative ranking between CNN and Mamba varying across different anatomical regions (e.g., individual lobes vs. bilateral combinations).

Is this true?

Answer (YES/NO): NO